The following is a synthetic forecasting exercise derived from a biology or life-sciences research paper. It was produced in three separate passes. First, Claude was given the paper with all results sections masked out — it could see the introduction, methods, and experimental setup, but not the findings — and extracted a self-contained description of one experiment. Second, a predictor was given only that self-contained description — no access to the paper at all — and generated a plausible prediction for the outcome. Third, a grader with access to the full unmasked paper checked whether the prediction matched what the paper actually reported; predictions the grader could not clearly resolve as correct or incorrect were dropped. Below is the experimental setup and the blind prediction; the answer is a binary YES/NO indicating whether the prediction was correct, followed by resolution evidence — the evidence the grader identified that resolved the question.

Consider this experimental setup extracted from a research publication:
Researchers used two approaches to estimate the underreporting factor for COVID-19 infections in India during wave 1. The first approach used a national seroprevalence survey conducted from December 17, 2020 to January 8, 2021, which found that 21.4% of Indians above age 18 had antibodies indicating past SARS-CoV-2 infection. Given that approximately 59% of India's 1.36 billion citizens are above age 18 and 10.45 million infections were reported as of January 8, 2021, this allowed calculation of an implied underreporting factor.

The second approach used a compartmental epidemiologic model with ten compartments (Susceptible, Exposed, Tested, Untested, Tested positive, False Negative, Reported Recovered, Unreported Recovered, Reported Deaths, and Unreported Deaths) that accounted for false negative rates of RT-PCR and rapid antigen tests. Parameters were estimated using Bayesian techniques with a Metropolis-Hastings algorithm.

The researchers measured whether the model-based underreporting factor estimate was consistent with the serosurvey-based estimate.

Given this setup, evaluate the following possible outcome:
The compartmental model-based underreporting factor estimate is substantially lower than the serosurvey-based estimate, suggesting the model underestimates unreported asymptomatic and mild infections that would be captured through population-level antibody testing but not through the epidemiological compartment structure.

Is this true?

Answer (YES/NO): NO